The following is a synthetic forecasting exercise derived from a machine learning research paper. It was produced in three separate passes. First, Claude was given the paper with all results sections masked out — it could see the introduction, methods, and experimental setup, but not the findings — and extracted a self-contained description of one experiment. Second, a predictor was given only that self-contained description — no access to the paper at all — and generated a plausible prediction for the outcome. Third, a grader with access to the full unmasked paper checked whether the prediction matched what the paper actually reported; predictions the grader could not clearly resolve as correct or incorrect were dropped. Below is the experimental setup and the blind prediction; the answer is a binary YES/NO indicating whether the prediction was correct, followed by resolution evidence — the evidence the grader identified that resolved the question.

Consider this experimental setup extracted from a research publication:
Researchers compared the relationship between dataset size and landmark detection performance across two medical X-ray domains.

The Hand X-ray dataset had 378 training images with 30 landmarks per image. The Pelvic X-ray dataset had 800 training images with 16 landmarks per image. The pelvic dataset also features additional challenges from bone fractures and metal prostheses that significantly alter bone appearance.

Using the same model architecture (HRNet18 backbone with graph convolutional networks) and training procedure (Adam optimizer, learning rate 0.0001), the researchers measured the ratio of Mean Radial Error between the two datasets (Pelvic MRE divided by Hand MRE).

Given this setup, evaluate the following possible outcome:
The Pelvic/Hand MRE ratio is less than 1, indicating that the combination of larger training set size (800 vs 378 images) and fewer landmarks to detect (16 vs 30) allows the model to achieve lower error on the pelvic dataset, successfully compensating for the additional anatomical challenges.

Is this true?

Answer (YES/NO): NO